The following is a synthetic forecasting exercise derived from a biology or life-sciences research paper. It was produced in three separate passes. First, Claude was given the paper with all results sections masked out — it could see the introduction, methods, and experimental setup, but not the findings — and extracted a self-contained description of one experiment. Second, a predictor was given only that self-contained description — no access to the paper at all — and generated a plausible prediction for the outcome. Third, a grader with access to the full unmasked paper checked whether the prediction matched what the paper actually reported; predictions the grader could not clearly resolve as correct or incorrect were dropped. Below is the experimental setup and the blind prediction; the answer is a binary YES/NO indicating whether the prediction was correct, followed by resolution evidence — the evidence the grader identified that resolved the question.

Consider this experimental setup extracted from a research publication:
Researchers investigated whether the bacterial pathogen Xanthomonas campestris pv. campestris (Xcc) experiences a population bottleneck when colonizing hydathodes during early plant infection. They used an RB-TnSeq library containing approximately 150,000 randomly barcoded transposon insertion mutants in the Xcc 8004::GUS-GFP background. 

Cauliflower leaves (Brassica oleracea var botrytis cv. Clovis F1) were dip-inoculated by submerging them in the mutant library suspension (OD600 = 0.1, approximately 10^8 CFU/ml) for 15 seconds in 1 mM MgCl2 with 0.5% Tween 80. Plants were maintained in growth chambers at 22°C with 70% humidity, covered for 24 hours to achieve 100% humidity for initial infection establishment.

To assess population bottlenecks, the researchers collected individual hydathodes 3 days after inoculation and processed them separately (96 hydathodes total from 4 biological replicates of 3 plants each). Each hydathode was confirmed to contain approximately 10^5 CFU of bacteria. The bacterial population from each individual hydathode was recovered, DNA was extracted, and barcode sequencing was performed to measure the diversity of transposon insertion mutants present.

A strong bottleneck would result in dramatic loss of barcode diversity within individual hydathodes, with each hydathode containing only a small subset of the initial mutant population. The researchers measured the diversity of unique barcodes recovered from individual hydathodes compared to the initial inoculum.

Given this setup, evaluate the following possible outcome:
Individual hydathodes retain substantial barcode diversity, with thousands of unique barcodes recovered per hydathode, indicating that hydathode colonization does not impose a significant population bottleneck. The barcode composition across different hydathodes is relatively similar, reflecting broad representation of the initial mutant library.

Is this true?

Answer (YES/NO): NO